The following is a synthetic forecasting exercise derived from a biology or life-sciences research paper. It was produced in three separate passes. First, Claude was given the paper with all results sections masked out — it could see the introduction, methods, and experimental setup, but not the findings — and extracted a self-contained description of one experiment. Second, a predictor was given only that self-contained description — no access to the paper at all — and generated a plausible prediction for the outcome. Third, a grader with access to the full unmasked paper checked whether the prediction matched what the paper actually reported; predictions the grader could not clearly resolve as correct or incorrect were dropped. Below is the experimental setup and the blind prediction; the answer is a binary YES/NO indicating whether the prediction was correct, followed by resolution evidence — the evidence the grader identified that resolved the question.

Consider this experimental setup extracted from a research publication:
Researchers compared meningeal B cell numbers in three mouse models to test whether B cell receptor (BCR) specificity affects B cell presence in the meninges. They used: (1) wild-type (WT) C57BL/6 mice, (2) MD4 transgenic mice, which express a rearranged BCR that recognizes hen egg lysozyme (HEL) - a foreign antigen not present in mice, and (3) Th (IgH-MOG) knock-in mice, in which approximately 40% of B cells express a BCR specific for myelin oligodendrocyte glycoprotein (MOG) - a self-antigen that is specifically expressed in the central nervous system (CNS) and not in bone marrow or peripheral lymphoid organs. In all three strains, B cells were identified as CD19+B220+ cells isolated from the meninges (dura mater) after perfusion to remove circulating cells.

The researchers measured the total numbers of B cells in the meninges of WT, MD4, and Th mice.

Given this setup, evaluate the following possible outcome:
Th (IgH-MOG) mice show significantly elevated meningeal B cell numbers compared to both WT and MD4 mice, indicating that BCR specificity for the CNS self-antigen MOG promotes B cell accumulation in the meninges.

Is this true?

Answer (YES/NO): NO